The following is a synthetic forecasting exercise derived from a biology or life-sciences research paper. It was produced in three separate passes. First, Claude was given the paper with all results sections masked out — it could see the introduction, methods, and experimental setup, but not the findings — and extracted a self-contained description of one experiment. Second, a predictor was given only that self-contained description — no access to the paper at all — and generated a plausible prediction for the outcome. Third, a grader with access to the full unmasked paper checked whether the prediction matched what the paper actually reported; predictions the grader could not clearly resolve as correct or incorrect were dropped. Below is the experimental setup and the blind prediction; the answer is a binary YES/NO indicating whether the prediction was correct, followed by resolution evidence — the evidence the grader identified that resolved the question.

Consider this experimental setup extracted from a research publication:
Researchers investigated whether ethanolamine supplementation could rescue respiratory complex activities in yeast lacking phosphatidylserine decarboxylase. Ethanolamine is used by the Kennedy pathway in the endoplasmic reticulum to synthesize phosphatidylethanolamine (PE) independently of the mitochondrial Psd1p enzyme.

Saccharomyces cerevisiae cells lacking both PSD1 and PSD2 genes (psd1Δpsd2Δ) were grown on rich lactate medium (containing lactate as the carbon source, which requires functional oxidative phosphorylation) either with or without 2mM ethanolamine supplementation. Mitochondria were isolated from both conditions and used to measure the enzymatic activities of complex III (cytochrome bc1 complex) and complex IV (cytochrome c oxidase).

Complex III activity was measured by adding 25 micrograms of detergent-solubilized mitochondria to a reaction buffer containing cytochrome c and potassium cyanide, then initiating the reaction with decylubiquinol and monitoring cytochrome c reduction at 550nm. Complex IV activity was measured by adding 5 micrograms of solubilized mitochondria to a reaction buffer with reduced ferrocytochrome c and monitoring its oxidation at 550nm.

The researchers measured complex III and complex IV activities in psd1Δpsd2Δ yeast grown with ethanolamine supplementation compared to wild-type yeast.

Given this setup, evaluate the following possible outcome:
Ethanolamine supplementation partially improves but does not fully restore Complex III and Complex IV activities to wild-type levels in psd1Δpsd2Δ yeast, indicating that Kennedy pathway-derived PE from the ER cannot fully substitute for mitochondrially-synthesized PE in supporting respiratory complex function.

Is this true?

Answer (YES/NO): NO